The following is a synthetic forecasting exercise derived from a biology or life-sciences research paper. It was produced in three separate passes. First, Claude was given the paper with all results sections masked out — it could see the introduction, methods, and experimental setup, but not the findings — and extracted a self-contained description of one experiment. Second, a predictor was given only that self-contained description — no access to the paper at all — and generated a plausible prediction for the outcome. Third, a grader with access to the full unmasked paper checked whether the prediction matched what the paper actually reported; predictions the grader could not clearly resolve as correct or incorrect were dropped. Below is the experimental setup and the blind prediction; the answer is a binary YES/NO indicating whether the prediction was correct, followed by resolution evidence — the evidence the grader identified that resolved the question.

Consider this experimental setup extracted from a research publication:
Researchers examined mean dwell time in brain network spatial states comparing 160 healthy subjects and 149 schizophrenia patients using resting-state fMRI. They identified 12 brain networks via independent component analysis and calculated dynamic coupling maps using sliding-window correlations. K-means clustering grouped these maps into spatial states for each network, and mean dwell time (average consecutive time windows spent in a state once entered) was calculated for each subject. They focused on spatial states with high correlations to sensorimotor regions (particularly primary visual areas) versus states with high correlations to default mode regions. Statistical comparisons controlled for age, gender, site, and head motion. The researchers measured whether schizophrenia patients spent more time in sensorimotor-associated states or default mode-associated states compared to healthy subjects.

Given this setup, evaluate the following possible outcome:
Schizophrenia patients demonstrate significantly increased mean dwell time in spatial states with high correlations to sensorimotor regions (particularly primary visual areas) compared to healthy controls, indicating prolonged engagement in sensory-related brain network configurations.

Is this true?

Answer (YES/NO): YES